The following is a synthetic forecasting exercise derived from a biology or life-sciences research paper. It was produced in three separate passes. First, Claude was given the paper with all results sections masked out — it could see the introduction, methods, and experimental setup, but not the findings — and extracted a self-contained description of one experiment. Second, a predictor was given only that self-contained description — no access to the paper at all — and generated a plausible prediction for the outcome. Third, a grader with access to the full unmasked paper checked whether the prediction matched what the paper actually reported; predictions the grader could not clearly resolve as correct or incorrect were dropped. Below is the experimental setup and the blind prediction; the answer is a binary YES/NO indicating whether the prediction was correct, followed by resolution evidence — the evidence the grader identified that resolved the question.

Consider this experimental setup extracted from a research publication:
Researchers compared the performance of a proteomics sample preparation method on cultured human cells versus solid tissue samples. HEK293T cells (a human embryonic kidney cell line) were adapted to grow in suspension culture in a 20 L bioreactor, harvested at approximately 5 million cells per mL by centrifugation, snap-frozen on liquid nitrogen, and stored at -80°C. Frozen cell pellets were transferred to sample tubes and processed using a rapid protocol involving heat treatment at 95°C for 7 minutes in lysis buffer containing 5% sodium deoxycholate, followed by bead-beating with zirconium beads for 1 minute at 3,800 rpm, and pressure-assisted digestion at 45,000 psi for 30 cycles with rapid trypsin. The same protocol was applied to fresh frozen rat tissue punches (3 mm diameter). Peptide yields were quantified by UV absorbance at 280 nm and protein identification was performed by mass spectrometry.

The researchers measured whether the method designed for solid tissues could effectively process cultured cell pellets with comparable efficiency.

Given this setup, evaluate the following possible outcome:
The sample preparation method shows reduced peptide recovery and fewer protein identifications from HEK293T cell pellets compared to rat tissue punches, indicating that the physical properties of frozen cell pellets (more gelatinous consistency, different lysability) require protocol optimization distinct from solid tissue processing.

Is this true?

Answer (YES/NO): NO